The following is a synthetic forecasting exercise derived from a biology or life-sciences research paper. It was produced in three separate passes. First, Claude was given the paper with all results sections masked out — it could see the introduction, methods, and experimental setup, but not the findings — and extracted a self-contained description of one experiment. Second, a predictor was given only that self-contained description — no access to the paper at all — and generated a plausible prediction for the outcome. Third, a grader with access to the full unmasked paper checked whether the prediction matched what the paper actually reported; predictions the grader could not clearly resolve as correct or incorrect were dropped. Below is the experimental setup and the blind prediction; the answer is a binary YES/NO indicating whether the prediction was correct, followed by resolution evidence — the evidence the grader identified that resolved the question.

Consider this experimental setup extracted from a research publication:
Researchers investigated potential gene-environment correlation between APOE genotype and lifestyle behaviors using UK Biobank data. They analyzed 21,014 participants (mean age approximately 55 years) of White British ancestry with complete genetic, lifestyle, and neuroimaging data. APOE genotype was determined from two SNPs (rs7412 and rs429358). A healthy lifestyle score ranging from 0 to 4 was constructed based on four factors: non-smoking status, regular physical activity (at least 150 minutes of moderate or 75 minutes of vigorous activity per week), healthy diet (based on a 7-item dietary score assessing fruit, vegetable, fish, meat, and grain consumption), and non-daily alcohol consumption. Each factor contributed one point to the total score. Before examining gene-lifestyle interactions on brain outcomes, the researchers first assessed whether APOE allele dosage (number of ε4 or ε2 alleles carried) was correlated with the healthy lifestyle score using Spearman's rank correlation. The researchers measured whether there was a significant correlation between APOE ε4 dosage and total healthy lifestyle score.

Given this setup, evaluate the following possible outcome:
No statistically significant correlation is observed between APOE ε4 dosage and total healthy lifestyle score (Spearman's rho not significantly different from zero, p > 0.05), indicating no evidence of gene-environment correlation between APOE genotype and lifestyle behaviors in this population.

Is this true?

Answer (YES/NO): YES